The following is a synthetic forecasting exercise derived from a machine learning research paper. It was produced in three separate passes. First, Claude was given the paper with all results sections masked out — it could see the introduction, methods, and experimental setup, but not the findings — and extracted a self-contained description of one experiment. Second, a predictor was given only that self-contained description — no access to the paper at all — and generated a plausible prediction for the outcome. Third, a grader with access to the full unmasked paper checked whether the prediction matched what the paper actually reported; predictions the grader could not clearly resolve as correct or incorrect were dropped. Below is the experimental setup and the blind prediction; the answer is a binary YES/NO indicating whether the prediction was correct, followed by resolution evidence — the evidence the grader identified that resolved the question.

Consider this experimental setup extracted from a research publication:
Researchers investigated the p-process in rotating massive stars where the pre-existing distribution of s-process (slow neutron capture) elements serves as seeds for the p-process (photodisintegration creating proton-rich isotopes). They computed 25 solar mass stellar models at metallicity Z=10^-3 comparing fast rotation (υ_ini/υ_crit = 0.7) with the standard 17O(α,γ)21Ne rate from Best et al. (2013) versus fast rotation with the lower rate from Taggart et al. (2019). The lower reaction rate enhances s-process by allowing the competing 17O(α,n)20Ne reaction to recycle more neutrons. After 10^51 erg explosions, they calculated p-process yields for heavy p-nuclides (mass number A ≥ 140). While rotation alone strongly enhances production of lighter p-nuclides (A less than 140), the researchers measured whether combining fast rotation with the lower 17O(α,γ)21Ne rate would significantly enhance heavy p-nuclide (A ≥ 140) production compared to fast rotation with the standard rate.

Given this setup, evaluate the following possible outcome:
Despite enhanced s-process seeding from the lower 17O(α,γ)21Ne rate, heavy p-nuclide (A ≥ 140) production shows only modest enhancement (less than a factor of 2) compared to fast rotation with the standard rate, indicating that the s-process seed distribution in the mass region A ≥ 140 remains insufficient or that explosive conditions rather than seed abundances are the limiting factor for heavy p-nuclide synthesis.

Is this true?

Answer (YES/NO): NO